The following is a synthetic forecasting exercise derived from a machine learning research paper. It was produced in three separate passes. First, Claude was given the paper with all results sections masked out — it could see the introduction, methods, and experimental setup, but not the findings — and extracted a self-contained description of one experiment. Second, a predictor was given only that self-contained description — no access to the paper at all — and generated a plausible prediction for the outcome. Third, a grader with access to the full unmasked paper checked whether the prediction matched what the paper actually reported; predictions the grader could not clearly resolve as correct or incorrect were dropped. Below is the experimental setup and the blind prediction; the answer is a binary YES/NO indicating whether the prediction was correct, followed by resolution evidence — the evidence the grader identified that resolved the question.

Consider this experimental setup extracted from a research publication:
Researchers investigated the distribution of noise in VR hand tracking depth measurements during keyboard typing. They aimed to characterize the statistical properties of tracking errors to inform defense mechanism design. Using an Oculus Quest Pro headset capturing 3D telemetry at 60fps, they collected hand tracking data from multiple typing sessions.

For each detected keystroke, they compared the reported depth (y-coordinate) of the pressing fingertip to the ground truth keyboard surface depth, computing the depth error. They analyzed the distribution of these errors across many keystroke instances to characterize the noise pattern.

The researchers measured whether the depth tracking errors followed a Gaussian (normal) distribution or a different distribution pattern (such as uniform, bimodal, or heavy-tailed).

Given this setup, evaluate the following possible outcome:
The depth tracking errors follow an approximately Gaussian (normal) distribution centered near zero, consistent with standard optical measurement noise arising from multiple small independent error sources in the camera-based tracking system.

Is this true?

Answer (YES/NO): NO